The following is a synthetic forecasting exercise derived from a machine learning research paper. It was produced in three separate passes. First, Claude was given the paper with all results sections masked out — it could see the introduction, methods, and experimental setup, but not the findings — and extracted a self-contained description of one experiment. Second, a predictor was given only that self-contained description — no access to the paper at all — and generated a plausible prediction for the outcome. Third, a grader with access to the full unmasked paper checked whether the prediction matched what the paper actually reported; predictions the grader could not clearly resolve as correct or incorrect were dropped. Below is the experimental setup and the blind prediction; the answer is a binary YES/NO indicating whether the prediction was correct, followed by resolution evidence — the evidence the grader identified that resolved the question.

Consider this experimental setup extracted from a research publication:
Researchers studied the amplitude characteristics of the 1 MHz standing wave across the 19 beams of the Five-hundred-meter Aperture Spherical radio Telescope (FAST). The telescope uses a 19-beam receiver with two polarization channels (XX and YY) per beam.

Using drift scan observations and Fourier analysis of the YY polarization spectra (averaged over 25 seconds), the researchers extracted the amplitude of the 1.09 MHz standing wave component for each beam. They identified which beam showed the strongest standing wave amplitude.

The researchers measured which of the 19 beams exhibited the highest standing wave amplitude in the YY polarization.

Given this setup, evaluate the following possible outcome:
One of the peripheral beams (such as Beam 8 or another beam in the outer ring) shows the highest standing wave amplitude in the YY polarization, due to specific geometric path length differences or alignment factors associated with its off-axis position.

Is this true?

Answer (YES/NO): NO